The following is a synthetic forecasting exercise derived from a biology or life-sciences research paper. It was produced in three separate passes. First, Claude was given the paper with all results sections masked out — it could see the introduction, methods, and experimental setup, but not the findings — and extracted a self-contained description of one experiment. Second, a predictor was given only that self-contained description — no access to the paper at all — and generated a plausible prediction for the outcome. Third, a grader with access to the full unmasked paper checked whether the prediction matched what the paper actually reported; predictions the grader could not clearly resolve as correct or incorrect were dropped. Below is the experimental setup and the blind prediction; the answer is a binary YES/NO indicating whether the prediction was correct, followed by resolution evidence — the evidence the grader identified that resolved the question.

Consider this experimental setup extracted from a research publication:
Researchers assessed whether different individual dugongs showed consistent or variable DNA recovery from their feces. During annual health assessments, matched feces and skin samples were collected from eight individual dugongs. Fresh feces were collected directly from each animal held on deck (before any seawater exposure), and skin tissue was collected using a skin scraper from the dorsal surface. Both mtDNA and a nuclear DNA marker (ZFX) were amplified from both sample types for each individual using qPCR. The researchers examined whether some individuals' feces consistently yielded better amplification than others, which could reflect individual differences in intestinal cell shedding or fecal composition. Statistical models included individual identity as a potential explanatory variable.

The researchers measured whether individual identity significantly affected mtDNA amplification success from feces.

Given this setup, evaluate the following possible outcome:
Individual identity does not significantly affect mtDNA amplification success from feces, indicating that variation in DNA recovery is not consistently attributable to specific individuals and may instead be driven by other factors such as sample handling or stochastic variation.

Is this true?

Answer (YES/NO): YES